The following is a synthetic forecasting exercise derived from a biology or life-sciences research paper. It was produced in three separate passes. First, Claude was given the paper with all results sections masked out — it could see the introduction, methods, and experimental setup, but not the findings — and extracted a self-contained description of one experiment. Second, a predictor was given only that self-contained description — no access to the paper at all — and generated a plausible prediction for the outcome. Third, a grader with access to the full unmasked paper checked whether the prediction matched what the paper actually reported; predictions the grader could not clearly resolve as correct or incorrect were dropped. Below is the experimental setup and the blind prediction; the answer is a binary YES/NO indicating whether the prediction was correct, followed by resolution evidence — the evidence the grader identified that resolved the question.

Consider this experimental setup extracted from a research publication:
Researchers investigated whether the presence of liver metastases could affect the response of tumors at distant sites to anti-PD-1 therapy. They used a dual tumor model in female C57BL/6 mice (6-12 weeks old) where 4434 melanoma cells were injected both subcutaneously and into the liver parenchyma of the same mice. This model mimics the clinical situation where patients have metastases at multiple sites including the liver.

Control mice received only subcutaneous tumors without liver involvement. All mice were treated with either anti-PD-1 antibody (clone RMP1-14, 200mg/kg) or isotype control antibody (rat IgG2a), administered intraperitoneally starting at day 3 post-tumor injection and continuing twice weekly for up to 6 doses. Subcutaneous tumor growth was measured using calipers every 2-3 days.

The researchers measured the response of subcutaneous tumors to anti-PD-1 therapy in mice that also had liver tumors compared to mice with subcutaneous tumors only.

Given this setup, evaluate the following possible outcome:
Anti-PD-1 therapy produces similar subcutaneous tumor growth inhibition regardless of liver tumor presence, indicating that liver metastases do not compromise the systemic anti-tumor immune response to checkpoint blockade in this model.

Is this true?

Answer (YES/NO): NO